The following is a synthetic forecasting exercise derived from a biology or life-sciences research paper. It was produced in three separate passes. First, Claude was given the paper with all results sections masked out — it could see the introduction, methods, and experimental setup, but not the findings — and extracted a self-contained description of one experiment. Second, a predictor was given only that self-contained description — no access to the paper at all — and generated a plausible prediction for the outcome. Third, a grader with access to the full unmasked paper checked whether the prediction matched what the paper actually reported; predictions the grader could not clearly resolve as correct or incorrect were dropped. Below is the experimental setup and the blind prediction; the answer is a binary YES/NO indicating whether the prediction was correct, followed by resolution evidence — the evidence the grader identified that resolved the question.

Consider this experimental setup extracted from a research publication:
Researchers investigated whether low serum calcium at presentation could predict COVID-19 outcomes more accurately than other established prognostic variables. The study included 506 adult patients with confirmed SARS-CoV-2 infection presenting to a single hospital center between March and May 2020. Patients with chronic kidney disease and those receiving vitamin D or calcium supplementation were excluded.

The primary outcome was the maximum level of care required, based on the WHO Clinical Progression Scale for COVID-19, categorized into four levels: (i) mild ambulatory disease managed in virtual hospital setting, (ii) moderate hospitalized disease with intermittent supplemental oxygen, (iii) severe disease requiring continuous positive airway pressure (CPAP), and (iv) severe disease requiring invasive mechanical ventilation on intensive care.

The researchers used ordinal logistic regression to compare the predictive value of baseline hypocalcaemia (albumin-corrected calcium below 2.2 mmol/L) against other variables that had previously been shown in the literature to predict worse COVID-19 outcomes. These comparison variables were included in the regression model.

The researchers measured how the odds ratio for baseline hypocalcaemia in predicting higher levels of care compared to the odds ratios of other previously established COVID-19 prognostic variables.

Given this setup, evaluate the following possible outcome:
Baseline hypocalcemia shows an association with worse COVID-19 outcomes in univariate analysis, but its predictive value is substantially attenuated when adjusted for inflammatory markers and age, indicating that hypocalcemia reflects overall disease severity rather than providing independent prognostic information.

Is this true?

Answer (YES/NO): NO